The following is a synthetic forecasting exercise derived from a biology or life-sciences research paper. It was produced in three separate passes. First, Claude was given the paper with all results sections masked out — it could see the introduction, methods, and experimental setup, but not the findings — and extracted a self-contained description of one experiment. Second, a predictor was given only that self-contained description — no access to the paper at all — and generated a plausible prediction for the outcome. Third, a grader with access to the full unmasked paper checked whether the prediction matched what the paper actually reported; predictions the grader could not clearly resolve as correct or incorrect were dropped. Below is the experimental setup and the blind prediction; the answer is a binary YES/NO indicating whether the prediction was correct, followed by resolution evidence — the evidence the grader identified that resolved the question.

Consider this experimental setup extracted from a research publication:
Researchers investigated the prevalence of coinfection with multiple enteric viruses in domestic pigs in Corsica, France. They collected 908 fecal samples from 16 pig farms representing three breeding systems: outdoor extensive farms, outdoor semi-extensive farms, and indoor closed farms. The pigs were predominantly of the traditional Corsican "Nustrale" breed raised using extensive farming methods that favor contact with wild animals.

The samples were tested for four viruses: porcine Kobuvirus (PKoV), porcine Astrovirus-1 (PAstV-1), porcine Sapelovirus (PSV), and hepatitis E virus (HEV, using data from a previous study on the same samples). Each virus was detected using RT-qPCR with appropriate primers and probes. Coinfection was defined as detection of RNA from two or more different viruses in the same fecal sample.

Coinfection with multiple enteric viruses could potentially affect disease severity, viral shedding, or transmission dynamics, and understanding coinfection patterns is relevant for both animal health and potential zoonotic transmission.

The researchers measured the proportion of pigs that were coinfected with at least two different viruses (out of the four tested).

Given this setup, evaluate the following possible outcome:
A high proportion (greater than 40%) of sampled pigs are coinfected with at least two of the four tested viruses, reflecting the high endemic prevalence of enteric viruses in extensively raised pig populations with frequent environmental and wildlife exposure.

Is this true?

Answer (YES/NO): NO